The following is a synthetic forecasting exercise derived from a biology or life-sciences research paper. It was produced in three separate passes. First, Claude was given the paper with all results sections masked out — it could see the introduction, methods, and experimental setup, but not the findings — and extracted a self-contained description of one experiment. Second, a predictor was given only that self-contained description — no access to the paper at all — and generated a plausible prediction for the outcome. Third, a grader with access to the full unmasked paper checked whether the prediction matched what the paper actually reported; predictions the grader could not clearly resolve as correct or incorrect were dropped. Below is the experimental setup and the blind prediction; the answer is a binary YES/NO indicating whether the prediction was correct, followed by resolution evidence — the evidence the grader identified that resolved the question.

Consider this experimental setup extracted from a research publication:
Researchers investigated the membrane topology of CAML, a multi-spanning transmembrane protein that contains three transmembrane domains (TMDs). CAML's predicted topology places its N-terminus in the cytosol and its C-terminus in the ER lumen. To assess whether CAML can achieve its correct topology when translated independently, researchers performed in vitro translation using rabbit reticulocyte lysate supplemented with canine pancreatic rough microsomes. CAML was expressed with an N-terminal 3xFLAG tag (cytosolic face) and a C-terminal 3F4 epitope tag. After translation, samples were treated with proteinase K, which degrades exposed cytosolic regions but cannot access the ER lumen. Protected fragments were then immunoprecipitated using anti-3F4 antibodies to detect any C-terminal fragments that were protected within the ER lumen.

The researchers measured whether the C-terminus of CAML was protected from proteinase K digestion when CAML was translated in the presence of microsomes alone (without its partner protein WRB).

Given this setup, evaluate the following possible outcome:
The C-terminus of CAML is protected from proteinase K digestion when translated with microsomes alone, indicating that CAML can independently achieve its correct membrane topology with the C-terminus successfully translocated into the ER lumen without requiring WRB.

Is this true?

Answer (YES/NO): NO